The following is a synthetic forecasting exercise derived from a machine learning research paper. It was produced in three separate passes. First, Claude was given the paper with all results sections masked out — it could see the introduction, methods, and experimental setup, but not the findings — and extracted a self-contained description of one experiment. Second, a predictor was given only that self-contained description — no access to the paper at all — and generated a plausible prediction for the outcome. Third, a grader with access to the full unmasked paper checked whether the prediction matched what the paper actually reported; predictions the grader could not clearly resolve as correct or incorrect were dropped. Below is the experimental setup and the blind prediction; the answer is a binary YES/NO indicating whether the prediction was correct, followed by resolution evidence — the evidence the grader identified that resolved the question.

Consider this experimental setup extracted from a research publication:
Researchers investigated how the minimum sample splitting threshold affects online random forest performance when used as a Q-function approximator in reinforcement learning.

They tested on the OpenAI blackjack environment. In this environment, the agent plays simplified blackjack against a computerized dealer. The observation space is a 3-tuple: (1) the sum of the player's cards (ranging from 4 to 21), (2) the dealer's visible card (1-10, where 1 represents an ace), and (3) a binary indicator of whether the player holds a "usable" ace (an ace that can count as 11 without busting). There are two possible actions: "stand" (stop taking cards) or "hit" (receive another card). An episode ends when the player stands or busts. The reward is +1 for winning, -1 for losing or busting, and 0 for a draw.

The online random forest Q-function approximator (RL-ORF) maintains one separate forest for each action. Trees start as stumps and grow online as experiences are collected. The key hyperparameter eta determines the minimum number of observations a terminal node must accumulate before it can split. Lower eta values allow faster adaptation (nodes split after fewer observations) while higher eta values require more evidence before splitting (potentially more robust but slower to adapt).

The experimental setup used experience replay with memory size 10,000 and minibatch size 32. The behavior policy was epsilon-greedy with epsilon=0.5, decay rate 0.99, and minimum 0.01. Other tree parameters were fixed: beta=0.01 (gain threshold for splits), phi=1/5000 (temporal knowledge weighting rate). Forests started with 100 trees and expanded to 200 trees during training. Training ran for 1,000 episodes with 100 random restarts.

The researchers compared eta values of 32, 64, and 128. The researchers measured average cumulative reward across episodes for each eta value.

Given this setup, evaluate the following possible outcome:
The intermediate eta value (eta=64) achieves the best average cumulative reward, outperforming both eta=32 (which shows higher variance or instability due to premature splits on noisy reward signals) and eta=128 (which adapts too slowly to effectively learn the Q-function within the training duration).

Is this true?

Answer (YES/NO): NO